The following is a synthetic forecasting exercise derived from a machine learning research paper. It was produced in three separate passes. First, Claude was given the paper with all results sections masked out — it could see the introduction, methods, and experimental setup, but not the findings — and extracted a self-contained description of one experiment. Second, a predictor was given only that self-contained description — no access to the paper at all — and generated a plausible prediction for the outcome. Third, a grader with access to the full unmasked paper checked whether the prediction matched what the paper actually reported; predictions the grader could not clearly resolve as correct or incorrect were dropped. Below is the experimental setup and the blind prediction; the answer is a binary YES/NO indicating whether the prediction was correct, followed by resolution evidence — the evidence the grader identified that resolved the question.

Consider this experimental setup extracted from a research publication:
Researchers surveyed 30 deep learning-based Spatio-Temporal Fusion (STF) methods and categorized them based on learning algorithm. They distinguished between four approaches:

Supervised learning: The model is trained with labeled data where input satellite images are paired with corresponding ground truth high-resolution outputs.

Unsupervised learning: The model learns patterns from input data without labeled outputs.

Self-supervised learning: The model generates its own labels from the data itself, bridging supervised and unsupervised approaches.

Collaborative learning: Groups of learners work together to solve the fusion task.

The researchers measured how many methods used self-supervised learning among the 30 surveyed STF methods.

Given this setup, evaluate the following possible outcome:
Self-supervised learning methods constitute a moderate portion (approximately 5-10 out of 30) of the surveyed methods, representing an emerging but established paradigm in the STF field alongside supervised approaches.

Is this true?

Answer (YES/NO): NO